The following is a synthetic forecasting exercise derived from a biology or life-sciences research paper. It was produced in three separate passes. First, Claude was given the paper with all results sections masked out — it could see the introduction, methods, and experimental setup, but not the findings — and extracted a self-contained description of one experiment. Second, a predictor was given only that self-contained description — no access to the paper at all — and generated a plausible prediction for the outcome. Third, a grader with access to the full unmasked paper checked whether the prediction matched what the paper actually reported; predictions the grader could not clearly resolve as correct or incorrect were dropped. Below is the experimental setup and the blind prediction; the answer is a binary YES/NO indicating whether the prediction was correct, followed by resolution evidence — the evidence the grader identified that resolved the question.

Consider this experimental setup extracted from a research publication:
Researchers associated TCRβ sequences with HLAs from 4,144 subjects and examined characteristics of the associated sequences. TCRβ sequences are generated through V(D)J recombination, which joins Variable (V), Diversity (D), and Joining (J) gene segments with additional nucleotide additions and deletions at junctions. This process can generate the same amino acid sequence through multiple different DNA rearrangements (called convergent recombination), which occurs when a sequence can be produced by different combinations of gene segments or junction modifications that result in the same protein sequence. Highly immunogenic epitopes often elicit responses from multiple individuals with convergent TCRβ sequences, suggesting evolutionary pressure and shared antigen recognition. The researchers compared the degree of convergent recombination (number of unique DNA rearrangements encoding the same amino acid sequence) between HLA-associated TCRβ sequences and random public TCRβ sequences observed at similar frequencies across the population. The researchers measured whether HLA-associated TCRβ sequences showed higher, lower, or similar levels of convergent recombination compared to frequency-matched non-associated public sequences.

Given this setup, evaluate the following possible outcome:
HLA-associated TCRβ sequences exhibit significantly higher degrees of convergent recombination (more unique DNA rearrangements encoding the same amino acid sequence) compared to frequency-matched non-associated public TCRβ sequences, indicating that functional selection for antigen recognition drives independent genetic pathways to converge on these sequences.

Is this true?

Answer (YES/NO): YES